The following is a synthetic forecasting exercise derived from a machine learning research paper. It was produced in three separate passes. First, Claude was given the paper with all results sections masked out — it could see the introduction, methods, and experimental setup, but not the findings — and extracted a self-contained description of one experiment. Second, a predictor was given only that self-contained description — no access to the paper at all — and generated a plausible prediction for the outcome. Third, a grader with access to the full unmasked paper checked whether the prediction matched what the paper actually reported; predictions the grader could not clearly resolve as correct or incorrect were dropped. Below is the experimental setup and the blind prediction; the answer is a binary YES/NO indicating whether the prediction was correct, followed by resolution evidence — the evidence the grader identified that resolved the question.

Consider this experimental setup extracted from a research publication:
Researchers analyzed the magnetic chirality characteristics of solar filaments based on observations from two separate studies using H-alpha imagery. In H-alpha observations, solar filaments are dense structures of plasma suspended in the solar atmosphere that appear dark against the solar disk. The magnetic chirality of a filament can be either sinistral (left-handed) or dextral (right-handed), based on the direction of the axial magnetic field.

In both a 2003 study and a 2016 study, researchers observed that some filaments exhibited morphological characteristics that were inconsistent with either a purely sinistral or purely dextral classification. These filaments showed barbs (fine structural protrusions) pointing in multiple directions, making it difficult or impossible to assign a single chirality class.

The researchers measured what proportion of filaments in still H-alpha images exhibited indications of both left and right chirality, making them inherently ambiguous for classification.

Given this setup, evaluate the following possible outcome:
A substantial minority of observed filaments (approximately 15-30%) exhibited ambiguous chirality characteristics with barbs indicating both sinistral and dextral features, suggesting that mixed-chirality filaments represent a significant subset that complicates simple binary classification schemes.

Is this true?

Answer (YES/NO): YES